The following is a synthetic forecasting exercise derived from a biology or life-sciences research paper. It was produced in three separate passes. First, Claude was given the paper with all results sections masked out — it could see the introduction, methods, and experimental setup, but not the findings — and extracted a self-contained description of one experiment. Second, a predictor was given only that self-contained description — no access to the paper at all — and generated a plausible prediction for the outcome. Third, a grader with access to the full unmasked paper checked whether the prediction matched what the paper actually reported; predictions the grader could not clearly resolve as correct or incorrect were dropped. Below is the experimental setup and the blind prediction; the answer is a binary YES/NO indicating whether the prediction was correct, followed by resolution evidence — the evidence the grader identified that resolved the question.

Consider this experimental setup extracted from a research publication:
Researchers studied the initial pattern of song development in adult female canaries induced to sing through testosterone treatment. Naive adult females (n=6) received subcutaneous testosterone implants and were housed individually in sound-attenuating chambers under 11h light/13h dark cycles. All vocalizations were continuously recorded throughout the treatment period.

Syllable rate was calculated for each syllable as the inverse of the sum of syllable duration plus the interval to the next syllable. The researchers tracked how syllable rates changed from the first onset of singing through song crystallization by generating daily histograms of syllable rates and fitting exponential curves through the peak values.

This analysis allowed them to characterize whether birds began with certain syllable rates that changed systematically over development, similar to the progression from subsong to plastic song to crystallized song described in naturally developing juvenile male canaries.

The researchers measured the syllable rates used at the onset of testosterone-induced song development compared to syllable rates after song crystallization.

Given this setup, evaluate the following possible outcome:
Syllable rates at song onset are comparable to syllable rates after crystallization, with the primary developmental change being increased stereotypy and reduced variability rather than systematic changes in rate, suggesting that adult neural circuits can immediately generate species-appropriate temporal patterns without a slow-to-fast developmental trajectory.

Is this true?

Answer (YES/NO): NO